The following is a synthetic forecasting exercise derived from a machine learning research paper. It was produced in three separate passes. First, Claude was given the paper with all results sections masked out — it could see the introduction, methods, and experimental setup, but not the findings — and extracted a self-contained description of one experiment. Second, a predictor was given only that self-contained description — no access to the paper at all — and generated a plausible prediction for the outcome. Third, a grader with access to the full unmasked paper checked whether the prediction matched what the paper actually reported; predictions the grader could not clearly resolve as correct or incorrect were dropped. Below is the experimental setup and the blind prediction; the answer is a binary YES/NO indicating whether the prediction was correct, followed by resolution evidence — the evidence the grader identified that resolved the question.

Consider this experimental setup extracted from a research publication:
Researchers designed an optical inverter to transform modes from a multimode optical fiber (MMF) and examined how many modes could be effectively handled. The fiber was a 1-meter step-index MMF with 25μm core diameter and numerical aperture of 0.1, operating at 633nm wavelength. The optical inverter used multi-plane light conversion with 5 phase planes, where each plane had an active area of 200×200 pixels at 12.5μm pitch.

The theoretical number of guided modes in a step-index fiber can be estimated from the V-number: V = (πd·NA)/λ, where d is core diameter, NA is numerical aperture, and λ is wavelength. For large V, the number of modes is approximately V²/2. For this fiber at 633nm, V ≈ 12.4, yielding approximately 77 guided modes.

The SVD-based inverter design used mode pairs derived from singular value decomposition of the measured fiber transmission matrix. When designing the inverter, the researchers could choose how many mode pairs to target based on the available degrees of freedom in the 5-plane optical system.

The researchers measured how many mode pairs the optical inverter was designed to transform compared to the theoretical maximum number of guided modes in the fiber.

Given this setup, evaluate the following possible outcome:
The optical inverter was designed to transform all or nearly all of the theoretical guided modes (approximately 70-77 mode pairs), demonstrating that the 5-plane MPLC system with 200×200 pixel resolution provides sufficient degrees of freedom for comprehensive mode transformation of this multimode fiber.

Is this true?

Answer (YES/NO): NO